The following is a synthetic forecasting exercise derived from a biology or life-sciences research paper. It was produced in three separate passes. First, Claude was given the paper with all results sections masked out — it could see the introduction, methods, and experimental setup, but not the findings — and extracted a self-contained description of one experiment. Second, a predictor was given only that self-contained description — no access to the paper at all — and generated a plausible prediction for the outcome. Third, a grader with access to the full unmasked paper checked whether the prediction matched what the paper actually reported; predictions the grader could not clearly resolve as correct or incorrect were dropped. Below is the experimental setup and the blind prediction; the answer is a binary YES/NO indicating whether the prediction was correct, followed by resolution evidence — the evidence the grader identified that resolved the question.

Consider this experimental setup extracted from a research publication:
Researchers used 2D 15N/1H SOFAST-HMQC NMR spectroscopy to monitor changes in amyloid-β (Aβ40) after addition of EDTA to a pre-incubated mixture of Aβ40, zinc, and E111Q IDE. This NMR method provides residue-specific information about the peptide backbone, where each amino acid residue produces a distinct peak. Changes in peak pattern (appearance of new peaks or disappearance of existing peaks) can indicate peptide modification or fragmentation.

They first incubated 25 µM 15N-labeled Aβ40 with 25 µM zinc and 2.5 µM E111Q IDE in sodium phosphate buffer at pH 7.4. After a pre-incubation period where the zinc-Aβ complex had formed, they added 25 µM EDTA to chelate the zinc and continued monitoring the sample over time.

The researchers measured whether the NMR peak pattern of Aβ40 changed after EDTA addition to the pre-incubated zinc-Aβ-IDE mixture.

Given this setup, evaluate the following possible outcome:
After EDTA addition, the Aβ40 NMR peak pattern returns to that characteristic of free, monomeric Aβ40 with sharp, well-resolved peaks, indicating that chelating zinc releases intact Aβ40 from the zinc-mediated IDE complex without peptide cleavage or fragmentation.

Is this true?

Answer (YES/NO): NO